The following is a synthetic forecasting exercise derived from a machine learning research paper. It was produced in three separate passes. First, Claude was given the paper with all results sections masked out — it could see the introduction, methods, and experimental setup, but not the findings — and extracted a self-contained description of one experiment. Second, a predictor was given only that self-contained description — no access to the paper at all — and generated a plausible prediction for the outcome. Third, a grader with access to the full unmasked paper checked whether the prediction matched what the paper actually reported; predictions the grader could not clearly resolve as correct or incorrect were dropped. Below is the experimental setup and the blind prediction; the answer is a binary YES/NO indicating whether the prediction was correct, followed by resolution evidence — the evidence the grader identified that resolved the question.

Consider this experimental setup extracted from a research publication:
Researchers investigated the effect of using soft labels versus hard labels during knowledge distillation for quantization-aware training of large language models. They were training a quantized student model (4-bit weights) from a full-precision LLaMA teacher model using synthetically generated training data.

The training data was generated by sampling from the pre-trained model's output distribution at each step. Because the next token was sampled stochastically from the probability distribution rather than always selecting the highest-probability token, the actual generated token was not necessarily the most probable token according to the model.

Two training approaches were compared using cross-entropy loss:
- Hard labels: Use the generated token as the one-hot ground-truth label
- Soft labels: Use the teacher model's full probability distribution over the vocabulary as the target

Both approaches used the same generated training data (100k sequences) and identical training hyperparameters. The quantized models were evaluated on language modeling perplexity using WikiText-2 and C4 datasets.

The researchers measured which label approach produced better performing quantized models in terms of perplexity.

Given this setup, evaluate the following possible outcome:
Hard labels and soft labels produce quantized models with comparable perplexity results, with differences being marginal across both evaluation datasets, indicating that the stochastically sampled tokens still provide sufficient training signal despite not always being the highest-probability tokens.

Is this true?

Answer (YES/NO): NO